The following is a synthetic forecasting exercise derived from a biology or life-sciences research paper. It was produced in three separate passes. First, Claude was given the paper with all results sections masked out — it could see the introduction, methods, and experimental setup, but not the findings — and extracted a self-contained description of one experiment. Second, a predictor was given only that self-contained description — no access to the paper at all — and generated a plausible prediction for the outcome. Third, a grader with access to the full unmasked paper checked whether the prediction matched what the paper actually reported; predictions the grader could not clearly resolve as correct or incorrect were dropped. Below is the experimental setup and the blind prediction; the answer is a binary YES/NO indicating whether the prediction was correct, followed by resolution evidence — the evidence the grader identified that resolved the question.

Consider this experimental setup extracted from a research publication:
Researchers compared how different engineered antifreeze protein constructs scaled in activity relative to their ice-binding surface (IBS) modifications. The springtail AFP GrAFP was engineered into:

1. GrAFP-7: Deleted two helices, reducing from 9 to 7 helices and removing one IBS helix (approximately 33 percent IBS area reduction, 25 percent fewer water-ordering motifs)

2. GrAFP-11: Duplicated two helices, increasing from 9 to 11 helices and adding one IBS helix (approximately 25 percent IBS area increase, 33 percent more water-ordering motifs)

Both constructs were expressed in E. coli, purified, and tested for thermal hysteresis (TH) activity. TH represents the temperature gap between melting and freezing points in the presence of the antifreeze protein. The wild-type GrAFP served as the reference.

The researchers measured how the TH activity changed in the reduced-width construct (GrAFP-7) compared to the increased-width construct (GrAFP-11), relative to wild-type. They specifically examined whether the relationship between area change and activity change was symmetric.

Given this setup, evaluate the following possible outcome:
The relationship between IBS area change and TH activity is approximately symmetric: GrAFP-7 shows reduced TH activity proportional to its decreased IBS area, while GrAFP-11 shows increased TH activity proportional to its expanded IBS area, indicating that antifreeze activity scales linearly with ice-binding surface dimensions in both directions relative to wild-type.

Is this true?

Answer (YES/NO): NO